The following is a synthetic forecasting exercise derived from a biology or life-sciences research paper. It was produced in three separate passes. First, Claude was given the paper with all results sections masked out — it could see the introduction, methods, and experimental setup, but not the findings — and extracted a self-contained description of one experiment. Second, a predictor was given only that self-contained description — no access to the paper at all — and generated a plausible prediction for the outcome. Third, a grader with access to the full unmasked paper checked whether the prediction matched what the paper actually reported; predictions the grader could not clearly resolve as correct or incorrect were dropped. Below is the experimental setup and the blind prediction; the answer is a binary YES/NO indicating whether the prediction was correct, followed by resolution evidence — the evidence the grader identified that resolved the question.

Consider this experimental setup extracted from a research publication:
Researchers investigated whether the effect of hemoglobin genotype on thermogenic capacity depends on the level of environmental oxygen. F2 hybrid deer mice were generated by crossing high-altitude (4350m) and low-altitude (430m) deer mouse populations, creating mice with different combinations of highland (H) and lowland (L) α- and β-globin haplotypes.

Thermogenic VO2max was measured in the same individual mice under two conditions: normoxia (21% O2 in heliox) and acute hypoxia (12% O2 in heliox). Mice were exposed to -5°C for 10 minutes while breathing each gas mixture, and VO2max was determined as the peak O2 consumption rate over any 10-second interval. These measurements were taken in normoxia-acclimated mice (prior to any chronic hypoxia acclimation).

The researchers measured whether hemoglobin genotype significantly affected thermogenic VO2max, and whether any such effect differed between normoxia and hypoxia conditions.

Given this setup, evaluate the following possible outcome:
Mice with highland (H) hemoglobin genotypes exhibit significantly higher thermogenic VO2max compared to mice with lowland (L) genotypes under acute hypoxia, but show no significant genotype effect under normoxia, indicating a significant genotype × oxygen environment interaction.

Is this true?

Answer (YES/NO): NO